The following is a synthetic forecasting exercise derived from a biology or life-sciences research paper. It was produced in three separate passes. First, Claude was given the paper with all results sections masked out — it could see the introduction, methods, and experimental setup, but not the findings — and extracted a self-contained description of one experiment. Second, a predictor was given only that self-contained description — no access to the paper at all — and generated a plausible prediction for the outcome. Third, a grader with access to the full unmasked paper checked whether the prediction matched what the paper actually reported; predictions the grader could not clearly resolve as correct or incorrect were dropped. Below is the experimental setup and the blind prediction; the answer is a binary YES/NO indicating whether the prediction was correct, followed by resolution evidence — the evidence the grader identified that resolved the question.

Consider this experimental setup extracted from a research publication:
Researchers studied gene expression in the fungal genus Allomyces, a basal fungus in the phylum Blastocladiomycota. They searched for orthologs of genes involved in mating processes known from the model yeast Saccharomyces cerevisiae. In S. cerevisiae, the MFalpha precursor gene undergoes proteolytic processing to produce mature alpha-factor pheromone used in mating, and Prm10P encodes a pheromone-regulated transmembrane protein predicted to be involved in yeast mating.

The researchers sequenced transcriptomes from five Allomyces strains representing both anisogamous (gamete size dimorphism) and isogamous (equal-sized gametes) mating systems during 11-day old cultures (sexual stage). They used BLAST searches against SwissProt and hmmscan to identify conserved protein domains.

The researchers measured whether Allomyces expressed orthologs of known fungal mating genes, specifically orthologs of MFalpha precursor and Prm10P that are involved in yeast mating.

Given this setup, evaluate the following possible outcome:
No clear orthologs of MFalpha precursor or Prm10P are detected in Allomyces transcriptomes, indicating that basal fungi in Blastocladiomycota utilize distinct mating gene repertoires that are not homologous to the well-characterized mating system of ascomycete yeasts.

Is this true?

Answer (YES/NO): NO